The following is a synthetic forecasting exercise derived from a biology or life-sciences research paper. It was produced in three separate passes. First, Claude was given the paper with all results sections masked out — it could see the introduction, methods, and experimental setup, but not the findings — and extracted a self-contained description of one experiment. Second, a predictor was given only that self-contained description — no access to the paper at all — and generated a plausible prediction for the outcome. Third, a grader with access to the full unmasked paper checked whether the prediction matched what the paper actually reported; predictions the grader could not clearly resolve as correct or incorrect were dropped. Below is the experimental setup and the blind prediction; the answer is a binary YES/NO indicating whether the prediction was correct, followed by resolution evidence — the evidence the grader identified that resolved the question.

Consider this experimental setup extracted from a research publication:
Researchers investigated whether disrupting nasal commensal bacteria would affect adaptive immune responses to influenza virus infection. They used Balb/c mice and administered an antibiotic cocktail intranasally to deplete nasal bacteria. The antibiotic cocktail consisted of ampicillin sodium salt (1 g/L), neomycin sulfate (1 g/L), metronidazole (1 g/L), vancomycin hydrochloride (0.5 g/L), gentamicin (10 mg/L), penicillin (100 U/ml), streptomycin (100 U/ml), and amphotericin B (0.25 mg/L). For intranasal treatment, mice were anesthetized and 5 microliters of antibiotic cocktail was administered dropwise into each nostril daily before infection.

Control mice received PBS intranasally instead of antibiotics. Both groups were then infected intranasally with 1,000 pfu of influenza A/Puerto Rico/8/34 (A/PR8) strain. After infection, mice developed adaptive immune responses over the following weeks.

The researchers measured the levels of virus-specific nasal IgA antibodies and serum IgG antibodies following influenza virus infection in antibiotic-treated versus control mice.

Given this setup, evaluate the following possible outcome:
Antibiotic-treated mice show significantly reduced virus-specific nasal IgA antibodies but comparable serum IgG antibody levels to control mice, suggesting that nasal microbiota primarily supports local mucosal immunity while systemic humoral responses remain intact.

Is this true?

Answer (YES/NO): NO